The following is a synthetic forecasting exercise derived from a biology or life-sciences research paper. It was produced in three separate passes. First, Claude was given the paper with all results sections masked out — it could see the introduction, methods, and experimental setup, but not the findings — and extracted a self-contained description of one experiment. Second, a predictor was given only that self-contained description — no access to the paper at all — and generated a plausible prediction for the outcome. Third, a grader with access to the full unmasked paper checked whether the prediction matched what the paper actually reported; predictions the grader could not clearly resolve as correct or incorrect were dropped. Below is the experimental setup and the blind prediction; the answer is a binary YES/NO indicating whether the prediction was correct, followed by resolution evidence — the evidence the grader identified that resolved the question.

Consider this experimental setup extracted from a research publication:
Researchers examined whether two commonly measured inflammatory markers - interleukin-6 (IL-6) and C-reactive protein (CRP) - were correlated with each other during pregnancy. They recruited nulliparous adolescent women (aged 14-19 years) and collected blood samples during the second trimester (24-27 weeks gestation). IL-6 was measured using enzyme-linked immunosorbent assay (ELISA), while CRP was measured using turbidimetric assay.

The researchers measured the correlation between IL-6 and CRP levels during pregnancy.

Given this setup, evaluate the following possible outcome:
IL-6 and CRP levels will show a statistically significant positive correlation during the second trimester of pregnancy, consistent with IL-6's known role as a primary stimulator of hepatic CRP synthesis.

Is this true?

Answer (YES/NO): NO